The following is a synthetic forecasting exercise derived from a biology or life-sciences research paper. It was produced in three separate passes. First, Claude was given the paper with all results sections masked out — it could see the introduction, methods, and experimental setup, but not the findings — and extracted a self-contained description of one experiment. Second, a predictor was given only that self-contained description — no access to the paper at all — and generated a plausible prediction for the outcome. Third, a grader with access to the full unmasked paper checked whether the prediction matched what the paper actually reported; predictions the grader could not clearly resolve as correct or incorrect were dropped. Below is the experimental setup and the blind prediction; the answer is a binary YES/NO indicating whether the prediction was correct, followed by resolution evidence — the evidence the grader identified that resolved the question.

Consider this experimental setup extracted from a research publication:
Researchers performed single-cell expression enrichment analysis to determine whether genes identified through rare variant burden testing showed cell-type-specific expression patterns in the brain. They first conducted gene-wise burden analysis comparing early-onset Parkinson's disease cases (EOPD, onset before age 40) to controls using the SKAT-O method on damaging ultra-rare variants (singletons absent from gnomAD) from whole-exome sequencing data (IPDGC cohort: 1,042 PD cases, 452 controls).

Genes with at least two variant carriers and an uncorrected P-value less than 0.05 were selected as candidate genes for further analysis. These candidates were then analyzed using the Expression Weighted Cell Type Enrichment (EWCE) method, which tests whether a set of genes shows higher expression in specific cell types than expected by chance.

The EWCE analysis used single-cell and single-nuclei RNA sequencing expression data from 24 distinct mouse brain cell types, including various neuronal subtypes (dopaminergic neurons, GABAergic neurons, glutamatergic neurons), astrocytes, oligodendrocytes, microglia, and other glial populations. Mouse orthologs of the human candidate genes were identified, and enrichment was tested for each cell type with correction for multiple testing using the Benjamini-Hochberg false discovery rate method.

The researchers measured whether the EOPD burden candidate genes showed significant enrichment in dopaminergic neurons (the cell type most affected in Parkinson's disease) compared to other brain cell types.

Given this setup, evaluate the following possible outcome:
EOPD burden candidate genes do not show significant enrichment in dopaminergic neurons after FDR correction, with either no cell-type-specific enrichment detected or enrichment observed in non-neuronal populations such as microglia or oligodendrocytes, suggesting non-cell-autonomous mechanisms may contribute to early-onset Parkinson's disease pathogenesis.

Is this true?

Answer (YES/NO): NO